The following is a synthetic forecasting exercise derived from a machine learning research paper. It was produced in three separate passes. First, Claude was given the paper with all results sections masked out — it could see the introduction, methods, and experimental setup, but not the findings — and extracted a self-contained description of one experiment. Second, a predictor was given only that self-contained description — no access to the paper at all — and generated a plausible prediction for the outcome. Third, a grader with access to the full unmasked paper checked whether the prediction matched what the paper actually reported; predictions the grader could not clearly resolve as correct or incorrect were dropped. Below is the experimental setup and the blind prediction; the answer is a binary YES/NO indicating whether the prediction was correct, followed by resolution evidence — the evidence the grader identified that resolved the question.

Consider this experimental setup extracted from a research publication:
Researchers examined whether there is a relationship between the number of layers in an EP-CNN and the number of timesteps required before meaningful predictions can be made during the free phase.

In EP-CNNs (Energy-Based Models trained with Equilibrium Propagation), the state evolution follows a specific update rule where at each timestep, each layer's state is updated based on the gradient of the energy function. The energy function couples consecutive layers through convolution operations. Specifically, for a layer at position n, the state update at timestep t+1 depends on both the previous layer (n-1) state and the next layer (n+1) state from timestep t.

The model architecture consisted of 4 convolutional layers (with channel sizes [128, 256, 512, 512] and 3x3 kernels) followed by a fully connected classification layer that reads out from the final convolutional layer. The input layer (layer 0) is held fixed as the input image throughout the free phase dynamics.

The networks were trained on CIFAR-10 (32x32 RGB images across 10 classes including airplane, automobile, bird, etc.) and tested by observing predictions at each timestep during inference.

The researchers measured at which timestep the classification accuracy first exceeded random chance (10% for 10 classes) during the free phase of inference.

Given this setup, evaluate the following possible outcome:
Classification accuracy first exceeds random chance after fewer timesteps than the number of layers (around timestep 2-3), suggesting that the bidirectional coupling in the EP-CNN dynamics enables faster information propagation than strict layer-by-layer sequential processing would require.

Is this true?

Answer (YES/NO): NO